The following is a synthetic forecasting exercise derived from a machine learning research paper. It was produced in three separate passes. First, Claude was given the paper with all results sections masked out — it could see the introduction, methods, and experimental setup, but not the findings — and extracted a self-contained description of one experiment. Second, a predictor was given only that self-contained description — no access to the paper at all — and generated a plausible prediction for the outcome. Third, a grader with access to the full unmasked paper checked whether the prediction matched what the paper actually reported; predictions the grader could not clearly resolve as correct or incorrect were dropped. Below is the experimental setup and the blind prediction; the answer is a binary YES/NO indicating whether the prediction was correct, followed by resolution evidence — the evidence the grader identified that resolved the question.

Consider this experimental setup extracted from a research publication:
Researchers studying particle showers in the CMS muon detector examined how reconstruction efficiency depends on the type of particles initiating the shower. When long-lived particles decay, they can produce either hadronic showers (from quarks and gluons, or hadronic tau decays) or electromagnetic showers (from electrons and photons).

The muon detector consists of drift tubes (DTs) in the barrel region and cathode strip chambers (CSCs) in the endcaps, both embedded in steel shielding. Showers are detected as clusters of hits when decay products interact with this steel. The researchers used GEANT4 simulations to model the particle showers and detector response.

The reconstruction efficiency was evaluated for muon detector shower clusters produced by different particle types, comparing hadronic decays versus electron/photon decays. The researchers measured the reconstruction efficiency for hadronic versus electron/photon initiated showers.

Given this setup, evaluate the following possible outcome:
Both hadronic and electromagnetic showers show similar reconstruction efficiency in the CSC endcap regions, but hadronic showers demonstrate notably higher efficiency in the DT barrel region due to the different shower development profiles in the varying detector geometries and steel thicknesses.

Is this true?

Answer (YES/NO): NO